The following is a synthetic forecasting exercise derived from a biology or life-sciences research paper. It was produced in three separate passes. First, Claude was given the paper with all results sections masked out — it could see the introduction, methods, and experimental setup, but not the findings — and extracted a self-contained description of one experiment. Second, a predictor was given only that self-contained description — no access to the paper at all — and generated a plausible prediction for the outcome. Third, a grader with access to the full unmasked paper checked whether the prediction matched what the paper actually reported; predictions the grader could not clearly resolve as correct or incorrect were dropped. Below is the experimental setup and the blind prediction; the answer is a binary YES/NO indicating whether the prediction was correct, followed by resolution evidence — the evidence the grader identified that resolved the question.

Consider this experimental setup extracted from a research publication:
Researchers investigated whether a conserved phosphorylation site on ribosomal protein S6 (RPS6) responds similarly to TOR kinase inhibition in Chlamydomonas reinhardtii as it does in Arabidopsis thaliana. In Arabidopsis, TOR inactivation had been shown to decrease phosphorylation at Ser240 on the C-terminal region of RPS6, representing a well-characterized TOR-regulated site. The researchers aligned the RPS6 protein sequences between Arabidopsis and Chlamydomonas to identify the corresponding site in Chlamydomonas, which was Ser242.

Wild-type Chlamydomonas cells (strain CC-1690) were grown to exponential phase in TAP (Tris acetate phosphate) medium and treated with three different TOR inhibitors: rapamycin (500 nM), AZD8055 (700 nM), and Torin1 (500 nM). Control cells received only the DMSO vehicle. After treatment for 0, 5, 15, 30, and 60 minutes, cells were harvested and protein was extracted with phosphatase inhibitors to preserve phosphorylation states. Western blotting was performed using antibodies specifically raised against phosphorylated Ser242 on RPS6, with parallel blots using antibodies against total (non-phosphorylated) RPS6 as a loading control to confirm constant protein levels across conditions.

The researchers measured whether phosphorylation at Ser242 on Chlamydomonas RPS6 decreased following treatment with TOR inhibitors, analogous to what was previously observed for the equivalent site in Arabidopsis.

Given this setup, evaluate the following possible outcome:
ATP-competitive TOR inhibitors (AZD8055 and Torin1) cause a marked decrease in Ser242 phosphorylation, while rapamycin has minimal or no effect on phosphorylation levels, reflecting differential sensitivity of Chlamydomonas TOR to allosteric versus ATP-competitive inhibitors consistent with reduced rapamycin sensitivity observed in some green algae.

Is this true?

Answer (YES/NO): NO